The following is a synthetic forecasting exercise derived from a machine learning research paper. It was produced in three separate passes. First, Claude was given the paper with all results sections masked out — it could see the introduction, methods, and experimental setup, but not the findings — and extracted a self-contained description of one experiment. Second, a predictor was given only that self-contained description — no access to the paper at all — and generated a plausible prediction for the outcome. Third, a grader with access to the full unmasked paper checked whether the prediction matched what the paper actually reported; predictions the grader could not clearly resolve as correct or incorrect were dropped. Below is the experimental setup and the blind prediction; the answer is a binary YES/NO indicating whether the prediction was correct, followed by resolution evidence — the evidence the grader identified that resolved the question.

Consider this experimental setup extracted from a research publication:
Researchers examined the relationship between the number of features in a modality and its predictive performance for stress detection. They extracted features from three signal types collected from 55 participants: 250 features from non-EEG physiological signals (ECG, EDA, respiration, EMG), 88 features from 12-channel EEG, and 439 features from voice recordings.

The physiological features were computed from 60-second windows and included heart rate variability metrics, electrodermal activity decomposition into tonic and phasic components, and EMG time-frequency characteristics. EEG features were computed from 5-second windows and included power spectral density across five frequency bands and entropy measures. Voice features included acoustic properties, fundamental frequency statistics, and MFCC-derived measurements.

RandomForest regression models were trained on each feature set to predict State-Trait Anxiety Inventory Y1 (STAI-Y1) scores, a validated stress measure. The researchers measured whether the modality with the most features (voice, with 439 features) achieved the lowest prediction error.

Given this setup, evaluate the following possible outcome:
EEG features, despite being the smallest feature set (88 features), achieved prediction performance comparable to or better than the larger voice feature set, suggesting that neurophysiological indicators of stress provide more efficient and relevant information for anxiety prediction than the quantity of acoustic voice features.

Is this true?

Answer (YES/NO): YES